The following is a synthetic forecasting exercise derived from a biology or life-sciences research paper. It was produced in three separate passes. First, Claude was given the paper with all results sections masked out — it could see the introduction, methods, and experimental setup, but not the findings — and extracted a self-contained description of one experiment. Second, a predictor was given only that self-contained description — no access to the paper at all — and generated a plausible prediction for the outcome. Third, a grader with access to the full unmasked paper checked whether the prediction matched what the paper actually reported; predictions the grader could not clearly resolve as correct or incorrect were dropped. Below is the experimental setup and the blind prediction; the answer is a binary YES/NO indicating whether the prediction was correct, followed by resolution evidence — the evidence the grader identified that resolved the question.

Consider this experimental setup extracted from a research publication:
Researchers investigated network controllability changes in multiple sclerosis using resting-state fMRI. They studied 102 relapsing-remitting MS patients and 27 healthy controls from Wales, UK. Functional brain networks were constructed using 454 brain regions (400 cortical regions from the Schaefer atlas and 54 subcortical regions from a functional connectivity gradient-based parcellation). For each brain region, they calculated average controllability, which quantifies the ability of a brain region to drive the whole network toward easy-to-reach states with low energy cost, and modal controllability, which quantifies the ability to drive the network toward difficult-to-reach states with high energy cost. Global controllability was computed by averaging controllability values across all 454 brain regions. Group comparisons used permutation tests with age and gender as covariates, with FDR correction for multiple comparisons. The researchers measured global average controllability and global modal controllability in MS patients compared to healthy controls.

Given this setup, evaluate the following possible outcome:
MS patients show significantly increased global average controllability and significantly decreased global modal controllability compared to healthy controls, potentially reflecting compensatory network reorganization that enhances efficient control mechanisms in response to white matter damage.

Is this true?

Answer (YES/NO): YES